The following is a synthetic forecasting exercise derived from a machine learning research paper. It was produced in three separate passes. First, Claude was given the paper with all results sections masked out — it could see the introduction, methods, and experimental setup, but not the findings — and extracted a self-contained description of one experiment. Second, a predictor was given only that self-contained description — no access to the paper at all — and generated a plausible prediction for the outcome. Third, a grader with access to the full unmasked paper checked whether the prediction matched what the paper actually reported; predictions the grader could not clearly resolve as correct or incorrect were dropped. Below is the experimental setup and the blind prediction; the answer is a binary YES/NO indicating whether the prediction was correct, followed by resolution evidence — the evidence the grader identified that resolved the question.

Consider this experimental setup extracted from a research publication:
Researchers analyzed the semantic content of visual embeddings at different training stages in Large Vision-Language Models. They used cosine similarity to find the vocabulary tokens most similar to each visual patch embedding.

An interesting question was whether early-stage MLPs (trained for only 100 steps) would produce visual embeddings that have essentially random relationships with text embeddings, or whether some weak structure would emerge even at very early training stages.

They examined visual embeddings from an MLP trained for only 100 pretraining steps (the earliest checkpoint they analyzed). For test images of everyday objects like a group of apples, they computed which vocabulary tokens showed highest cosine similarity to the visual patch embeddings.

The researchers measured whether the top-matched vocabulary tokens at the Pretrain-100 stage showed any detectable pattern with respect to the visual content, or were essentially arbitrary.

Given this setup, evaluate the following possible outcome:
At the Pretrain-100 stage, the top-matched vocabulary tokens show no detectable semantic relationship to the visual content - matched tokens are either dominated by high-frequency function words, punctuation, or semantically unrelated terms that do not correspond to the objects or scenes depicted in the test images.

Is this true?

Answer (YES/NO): YES